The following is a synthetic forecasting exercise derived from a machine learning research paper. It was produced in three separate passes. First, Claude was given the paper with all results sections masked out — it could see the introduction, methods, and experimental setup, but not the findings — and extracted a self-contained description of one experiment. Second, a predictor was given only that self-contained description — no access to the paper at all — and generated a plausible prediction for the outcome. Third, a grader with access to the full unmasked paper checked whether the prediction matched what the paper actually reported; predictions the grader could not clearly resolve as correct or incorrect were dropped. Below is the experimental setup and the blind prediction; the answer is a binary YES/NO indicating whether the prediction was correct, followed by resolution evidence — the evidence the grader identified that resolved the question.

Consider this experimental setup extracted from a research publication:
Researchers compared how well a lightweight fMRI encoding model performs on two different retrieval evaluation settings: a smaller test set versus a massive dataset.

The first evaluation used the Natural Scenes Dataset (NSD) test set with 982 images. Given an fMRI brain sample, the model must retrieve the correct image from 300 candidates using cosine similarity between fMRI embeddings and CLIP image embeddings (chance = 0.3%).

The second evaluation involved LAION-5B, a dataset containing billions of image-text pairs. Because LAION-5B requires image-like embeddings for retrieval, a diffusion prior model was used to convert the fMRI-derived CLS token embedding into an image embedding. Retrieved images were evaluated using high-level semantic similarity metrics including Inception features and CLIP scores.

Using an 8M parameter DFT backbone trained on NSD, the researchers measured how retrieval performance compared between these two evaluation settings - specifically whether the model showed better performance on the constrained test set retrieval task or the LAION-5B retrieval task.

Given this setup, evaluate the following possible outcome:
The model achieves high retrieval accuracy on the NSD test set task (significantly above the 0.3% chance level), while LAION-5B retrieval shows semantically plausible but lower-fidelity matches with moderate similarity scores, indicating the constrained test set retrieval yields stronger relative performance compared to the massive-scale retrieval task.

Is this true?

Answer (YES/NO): NO